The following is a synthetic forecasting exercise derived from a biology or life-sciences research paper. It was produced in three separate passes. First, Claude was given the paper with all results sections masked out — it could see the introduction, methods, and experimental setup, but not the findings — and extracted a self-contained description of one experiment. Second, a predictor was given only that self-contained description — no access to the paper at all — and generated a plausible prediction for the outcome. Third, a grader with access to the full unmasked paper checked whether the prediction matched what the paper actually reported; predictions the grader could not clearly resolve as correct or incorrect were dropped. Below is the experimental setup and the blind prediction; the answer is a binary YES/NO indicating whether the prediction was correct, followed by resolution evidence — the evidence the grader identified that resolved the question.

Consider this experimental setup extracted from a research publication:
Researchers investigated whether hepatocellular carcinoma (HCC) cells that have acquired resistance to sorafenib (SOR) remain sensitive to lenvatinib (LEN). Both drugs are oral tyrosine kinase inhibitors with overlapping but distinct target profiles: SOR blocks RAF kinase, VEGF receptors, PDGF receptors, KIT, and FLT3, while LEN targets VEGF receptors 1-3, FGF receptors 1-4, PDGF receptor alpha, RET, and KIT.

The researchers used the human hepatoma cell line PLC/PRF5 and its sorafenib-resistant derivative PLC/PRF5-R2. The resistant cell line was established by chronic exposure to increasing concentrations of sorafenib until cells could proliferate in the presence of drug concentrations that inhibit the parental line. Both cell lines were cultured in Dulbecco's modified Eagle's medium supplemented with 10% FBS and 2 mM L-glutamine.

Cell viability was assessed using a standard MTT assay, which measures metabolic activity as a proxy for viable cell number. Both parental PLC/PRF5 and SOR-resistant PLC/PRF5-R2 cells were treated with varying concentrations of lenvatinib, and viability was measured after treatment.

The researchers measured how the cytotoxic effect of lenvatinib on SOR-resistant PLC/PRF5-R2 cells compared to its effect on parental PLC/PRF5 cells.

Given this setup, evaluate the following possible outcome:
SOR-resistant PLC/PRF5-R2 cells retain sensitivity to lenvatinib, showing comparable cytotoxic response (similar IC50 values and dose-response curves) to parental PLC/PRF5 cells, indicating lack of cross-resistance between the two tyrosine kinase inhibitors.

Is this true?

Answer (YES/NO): NO